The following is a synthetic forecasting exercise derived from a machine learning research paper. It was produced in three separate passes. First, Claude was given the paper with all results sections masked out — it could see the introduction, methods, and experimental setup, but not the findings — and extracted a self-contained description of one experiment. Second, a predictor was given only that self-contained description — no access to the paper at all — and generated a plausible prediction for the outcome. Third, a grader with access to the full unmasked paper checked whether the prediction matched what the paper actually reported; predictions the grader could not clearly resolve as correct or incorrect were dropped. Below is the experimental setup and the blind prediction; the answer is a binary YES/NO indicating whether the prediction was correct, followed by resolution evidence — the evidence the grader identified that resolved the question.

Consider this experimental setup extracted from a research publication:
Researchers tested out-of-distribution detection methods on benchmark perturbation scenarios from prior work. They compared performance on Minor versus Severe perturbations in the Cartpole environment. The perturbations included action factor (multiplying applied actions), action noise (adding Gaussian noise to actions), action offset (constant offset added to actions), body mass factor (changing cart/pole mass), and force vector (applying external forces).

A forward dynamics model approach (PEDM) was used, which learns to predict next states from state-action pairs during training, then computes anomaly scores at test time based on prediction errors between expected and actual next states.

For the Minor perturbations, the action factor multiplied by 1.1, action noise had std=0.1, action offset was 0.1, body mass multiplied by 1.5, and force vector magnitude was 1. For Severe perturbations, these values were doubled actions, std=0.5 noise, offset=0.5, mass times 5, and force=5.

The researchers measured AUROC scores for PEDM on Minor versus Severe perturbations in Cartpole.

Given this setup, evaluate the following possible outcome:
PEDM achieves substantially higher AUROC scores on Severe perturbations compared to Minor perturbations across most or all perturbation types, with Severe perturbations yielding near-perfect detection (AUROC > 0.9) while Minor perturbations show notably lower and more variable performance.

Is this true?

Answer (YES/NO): YES